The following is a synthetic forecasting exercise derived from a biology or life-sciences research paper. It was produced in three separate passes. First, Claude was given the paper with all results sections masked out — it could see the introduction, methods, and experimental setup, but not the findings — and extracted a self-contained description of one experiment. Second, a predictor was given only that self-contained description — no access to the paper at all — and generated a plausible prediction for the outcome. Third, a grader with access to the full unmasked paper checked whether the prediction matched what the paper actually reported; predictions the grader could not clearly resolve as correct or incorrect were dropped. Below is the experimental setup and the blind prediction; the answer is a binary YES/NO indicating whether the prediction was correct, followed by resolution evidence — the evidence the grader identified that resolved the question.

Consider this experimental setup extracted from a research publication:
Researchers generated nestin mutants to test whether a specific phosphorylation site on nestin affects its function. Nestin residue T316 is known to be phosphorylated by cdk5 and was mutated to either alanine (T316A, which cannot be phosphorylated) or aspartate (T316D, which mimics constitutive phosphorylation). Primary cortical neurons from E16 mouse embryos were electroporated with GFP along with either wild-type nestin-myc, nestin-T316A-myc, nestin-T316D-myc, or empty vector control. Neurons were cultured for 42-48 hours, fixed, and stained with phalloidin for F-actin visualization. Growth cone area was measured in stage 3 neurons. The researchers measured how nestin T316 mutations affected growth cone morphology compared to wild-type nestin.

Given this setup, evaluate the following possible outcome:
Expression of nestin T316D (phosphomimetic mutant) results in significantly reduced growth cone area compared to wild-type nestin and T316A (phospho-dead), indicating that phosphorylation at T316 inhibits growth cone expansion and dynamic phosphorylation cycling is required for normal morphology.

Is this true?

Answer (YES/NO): NO